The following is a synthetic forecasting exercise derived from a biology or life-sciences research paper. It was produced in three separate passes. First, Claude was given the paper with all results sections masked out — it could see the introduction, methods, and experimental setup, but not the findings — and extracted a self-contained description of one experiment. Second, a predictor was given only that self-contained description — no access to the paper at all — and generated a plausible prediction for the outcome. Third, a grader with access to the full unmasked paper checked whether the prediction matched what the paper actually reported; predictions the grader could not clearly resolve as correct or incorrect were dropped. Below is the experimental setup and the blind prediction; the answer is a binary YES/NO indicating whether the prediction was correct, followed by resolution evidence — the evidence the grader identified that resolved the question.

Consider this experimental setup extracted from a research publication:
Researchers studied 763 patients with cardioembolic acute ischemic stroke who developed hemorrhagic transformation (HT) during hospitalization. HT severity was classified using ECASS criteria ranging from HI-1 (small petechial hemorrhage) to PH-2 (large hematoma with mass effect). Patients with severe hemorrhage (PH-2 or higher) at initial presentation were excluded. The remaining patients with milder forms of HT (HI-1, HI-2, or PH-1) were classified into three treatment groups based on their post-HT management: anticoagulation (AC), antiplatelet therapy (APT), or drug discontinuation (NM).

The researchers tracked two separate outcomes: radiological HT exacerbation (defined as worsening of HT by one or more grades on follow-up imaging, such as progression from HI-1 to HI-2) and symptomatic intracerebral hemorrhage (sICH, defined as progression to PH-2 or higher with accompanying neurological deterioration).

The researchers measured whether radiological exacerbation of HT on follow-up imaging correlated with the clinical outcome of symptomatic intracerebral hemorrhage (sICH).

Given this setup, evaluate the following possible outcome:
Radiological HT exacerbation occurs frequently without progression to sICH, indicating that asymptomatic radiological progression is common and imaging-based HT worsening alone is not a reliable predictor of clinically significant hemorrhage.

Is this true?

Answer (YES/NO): YES